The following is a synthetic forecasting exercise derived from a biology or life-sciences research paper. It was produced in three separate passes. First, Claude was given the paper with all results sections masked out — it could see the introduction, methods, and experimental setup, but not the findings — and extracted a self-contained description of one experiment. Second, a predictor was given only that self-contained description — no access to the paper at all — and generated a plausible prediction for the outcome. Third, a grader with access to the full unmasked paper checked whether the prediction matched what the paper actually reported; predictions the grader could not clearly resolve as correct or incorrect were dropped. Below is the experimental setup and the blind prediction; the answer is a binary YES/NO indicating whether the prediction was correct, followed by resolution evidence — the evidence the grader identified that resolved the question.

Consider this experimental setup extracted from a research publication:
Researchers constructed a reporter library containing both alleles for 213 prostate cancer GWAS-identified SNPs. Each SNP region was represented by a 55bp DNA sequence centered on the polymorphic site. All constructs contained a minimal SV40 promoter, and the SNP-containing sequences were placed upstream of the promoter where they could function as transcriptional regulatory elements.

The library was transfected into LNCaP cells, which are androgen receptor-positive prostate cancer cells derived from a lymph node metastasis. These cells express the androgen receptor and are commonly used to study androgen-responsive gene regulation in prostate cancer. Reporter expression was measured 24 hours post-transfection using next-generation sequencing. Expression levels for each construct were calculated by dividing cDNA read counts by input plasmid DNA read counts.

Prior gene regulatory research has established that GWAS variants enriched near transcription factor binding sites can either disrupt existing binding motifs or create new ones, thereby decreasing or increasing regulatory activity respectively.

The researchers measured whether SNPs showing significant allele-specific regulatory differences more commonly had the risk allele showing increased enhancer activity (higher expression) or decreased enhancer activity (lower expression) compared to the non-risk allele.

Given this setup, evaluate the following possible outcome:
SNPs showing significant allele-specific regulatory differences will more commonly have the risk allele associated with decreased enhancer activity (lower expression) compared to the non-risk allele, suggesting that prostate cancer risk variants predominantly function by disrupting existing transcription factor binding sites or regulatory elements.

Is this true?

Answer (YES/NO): NO